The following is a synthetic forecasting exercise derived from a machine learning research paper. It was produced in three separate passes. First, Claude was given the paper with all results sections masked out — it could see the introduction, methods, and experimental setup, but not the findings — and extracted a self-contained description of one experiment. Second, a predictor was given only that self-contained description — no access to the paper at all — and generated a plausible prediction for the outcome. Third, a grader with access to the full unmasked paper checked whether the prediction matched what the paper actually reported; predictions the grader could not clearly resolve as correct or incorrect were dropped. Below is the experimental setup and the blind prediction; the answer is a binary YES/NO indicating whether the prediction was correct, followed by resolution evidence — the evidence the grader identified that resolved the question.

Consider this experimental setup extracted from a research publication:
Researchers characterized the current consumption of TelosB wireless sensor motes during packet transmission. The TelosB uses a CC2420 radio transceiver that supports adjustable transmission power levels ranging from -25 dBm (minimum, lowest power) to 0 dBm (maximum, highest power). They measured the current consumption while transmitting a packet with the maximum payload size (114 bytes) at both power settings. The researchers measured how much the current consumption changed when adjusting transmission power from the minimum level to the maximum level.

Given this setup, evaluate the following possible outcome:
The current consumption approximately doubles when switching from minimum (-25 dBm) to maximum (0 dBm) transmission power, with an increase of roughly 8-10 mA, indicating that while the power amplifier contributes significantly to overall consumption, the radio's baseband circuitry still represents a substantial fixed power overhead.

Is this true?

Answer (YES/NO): YES